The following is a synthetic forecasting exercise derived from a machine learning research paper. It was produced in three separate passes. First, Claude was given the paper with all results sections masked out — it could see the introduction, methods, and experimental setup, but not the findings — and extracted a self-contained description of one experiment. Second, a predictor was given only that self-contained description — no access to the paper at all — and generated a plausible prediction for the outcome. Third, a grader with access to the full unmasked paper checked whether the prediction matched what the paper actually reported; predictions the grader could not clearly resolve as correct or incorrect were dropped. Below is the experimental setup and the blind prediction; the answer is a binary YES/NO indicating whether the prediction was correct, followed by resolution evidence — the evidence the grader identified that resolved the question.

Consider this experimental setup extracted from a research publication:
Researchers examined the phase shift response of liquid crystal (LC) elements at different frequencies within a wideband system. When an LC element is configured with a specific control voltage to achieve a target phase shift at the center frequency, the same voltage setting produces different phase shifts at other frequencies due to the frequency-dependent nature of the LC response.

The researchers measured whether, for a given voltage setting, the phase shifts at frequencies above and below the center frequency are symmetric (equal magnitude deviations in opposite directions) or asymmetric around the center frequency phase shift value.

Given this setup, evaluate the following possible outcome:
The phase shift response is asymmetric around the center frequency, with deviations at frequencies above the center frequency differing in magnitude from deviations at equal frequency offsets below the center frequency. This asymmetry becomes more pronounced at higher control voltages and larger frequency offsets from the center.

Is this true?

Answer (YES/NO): NO